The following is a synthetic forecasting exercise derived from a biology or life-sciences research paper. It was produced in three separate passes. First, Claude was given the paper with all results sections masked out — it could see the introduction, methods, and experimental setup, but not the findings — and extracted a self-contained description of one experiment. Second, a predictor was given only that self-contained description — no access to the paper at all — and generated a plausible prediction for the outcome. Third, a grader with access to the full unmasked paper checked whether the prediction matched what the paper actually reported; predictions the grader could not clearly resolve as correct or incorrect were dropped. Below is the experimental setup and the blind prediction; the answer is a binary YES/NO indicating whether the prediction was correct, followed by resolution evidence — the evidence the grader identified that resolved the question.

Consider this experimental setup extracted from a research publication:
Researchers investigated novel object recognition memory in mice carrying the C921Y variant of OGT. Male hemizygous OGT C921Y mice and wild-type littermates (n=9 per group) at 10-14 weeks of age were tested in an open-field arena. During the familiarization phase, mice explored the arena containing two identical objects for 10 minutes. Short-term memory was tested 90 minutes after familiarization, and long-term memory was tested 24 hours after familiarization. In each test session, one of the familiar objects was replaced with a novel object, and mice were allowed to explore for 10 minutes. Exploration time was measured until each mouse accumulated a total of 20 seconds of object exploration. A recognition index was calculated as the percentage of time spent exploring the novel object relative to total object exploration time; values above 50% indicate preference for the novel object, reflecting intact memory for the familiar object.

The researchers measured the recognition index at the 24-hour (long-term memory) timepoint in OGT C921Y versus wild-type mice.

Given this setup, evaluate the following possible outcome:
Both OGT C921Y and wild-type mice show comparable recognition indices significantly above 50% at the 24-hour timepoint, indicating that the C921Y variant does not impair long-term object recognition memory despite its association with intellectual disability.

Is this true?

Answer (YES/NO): NO